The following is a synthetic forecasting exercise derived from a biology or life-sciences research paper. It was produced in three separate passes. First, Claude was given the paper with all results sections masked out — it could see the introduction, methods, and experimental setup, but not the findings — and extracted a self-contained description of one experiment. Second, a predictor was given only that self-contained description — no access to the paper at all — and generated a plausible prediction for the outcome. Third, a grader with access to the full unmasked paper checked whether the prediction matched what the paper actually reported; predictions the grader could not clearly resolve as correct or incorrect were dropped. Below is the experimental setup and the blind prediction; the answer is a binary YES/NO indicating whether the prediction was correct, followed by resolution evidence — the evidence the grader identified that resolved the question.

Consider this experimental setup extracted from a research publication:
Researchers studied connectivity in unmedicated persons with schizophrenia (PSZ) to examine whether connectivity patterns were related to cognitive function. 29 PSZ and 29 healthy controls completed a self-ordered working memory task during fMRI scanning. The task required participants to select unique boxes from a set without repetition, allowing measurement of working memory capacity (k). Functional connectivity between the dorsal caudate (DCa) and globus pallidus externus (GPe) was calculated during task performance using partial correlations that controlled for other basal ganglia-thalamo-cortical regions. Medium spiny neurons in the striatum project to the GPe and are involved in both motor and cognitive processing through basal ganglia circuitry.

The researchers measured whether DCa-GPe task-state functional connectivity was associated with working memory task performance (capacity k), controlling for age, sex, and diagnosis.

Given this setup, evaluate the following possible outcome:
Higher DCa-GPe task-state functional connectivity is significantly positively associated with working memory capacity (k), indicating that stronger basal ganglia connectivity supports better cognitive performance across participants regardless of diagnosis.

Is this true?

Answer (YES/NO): NO